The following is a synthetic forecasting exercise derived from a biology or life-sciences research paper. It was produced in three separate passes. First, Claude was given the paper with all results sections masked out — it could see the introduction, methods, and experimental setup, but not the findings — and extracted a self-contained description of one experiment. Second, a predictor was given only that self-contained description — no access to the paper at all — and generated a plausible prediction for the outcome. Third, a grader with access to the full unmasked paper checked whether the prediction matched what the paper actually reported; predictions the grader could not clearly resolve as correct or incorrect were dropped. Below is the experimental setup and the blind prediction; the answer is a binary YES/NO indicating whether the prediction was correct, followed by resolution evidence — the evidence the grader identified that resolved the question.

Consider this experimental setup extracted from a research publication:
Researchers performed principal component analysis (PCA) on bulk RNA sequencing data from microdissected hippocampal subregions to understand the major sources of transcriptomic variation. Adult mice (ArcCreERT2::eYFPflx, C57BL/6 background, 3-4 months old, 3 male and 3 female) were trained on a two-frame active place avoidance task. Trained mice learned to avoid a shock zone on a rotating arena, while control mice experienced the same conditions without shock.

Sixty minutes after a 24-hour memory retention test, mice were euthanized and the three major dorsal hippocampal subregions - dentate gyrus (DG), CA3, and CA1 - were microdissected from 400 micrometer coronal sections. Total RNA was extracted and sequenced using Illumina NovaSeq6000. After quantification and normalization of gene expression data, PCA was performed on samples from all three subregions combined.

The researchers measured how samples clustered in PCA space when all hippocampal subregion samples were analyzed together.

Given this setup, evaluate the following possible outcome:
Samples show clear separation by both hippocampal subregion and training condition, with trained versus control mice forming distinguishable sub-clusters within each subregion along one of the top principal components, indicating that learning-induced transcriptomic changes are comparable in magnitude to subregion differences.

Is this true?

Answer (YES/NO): NO